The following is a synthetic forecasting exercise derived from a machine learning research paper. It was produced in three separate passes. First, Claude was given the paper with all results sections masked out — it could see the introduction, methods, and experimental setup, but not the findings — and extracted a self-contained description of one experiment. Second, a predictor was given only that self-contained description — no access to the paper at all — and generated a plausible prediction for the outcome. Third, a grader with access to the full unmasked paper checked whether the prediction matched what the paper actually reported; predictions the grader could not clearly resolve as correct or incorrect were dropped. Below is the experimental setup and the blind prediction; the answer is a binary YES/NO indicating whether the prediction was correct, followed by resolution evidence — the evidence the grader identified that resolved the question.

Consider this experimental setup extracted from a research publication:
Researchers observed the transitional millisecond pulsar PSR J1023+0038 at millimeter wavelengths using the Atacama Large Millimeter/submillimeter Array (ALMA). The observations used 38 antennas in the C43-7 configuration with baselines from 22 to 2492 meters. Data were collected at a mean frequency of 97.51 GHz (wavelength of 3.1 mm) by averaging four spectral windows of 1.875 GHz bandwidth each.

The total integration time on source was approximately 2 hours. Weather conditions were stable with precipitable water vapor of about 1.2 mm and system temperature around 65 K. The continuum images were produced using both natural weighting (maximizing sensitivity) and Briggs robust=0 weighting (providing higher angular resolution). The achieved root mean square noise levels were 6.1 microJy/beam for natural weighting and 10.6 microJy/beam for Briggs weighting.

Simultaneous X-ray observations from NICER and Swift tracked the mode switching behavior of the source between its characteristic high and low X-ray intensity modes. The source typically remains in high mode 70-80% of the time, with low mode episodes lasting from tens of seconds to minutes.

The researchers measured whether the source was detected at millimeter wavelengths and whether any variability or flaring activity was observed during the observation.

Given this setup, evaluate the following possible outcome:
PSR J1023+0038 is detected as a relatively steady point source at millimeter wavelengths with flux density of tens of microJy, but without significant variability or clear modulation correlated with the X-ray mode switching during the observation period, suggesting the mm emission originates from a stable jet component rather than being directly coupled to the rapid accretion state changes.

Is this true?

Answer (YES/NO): NO